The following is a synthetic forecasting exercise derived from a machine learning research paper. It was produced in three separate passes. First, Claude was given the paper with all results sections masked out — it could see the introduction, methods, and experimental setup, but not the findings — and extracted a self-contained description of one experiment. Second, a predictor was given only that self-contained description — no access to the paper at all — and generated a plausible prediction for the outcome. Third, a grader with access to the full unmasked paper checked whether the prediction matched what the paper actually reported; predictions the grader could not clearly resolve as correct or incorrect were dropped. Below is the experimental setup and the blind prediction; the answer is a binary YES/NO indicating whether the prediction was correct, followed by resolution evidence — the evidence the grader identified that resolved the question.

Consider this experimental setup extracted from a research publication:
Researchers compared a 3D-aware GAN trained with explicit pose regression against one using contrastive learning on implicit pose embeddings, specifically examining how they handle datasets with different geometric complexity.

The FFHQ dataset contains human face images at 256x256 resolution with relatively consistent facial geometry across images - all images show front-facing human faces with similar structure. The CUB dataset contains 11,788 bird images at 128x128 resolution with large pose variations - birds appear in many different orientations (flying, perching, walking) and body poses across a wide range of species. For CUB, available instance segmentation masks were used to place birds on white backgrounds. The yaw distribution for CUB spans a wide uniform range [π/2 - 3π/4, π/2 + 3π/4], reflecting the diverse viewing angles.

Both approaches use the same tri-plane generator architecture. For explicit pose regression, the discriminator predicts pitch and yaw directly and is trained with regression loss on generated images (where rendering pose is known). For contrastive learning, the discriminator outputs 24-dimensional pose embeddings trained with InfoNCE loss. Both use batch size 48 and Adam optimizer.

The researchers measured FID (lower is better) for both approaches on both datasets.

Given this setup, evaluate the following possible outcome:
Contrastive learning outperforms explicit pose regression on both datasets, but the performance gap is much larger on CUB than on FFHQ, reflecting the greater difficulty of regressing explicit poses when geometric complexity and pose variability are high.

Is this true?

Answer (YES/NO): NO